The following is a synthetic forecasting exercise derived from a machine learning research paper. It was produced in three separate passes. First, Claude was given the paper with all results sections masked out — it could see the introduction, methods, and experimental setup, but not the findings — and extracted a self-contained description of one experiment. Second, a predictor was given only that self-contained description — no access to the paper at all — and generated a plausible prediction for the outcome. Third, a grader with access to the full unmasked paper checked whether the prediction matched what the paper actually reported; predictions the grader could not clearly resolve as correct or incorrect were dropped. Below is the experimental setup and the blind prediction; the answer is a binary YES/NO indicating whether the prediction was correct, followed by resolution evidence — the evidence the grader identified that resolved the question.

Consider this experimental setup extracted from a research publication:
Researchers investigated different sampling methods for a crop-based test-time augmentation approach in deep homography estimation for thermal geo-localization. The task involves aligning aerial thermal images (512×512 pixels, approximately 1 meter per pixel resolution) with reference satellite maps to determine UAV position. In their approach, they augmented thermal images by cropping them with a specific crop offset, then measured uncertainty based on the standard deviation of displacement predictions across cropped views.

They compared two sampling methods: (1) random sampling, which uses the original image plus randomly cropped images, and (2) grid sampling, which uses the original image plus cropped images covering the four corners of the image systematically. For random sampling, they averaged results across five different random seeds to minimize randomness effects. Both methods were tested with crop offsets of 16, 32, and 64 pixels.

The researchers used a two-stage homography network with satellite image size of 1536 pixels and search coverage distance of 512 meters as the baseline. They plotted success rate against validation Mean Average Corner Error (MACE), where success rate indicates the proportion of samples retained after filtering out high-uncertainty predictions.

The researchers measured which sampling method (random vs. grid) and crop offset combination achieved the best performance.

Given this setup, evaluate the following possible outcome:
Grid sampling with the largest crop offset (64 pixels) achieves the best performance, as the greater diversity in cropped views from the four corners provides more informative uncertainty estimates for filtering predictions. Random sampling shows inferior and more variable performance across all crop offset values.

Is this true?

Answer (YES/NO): NO